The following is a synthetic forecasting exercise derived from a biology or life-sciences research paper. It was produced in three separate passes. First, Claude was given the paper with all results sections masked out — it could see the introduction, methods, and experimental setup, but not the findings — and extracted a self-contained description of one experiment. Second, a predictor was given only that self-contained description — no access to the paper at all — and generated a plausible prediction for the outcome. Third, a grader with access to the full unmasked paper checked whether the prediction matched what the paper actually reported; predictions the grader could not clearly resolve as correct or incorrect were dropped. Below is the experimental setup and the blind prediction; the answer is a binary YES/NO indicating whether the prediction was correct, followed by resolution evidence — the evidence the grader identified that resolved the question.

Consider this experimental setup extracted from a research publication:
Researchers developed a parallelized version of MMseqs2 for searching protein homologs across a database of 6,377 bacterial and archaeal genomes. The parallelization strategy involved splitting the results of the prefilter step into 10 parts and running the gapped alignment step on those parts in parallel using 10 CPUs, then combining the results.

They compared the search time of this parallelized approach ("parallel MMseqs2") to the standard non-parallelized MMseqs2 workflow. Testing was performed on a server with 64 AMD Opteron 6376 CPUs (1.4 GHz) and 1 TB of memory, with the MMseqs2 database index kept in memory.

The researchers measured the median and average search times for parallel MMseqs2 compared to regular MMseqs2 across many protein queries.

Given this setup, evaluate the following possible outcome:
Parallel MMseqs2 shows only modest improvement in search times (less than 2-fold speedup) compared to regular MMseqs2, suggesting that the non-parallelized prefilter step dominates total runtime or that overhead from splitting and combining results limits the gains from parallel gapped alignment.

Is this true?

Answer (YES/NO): NO